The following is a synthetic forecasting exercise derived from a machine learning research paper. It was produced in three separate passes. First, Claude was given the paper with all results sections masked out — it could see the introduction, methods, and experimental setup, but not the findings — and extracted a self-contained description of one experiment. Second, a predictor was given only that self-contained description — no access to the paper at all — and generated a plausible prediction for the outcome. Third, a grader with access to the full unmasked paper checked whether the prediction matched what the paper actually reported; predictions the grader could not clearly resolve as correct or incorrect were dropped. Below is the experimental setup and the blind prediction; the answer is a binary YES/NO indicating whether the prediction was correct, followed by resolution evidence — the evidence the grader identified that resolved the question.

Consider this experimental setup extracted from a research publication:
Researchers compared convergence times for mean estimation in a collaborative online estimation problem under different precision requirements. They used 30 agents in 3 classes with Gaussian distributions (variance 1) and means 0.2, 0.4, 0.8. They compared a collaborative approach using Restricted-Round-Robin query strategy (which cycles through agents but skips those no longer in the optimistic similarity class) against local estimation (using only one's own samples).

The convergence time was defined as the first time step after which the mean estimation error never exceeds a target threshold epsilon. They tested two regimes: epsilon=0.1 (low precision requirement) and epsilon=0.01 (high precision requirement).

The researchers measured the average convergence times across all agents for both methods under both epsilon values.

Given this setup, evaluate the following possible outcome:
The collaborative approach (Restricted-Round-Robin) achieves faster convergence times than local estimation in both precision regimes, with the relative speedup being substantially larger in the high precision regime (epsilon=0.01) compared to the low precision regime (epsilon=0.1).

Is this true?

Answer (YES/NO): NO